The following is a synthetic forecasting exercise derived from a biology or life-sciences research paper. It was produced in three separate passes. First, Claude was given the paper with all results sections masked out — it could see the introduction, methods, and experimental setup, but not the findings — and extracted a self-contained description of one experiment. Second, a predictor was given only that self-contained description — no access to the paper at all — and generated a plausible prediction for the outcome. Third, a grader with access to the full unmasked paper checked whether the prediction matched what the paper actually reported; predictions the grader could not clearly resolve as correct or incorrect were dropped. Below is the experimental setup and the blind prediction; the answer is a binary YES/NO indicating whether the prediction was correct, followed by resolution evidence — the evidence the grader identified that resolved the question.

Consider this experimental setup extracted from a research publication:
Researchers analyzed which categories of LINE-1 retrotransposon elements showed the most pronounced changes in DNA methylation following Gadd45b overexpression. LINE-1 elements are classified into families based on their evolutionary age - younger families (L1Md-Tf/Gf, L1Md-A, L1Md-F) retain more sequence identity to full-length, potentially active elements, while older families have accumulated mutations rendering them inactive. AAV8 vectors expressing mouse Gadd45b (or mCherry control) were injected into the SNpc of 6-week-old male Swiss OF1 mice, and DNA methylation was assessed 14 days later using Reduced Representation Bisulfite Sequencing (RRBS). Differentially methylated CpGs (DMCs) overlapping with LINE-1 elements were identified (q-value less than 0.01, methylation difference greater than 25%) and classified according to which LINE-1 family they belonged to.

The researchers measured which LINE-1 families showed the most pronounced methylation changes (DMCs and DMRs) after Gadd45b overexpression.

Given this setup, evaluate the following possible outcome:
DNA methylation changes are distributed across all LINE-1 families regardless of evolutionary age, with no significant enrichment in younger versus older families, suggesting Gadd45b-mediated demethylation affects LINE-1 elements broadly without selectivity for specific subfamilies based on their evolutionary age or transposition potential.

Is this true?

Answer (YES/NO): NO